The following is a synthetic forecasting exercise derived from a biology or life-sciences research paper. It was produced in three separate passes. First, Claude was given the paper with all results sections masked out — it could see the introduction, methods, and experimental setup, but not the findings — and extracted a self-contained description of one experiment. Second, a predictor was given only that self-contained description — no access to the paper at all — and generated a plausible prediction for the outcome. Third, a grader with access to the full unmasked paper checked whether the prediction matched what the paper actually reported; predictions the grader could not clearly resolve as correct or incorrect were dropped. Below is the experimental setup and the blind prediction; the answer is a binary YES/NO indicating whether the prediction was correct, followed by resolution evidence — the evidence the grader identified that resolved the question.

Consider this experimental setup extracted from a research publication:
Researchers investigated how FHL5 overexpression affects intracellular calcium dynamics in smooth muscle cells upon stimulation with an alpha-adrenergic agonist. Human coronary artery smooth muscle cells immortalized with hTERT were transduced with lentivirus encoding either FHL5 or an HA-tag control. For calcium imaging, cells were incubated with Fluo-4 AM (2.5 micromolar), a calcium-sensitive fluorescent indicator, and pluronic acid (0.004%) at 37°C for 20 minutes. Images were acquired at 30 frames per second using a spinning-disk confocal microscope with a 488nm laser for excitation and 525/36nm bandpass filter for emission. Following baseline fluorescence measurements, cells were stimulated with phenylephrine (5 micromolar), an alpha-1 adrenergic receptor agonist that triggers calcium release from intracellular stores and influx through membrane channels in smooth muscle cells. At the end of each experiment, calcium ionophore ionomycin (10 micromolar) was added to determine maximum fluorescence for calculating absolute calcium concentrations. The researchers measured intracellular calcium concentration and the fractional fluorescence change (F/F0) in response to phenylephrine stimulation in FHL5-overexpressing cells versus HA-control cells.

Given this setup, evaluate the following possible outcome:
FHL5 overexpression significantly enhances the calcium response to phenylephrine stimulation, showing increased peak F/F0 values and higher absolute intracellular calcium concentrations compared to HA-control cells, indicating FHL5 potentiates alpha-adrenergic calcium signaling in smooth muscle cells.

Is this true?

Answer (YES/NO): NO